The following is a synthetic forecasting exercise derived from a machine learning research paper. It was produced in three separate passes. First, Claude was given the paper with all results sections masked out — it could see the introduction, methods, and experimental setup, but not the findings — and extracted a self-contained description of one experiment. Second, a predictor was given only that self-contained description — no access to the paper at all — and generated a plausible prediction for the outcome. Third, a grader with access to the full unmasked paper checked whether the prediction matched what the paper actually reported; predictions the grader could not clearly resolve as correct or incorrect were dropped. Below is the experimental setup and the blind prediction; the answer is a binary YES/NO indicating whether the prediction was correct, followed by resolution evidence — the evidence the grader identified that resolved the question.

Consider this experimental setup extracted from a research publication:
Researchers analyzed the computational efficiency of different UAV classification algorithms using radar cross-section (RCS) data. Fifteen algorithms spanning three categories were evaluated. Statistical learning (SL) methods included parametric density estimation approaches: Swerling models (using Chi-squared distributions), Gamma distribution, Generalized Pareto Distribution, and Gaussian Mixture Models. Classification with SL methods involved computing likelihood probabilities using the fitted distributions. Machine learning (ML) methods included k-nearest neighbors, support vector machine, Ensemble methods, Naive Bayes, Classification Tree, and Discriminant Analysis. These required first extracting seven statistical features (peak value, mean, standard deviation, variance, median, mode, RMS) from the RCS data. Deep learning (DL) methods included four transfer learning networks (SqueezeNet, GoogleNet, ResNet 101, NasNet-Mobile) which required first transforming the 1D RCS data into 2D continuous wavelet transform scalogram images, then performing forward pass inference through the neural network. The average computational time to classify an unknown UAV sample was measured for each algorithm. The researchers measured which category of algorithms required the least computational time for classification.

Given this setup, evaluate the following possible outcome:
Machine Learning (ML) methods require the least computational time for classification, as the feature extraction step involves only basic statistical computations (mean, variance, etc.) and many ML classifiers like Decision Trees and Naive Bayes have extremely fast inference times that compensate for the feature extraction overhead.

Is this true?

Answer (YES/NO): YES